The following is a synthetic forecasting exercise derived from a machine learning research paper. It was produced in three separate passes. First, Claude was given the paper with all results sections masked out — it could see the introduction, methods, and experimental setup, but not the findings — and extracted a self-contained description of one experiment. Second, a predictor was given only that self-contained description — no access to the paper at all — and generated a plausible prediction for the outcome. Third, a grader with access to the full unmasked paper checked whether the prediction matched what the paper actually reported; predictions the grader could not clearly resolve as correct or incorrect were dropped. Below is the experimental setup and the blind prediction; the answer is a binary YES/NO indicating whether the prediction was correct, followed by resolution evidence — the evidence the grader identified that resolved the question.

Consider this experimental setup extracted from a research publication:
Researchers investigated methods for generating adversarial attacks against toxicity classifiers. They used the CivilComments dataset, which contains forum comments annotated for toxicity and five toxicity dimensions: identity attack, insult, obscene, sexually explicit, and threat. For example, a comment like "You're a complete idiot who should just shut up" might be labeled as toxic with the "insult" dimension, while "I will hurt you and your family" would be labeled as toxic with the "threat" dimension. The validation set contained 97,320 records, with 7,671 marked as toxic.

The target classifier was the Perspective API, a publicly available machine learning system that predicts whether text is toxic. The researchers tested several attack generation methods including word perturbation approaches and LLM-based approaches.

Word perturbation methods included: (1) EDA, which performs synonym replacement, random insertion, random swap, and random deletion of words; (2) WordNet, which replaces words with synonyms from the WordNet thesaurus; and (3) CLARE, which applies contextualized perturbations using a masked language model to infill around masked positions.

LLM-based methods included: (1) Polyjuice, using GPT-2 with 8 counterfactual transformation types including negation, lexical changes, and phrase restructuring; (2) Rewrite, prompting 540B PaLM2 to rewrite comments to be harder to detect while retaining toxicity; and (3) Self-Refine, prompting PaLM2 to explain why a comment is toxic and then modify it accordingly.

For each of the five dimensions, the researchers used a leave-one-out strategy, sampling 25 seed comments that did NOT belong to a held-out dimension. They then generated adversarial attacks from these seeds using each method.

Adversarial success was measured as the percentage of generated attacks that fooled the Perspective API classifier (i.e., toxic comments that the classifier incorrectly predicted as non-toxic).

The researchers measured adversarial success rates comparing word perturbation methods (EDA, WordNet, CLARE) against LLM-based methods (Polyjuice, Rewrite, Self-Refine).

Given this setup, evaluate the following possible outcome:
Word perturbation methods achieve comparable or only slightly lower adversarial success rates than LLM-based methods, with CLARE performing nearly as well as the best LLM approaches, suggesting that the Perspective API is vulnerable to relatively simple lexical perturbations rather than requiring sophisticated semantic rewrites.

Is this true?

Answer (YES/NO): NO